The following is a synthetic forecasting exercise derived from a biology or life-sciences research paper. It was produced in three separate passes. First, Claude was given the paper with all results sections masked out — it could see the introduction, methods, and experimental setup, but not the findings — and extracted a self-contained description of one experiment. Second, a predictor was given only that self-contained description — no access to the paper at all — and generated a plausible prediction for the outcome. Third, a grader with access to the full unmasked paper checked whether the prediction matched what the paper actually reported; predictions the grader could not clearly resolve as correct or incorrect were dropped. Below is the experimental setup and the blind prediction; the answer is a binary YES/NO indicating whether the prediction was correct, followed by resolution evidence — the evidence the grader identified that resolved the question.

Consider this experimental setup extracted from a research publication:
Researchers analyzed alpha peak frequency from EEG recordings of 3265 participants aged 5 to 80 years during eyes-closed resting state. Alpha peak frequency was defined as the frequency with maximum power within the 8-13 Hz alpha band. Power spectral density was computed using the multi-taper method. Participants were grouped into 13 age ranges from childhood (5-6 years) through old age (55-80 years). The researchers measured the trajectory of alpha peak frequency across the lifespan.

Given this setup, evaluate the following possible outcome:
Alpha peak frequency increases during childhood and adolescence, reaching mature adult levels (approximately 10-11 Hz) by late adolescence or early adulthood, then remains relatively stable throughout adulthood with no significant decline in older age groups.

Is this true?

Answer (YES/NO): NO